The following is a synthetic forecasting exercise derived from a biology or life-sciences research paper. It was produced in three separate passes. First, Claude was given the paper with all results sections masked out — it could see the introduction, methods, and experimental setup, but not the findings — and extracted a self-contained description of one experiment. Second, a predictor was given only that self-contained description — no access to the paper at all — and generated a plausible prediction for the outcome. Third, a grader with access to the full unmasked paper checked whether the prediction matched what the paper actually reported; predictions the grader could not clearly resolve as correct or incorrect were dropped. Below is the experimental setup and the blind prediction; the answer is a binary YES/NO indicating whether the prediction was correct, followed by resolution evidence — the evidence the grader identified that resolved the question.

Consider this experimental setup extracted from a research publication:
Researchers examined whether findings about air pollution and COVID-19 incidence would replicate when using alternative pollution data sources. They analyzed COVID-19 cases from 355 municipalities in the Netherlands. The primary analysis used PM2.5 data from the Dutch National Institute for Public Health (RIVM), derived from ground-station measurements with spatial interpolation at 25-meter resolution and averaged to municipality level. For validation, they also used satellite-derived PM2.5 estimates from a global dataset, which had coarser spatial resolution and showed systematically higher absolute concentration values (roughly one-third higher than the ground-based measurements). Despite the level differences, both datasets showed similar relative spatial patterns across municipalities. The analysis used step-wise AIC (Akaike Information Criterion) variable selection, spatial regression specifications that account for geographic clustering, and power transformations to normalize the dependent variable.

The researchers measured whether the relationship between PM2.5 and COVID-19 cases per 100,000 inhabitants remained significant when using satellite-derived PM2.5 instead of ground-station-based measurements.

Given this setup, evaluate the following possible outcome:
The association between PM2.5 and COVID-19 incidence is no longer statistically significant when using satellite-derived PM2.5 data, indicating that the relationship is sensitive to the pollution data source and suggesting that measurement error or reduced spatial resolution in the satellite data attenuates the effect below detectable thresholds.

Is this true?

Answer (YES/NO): NO